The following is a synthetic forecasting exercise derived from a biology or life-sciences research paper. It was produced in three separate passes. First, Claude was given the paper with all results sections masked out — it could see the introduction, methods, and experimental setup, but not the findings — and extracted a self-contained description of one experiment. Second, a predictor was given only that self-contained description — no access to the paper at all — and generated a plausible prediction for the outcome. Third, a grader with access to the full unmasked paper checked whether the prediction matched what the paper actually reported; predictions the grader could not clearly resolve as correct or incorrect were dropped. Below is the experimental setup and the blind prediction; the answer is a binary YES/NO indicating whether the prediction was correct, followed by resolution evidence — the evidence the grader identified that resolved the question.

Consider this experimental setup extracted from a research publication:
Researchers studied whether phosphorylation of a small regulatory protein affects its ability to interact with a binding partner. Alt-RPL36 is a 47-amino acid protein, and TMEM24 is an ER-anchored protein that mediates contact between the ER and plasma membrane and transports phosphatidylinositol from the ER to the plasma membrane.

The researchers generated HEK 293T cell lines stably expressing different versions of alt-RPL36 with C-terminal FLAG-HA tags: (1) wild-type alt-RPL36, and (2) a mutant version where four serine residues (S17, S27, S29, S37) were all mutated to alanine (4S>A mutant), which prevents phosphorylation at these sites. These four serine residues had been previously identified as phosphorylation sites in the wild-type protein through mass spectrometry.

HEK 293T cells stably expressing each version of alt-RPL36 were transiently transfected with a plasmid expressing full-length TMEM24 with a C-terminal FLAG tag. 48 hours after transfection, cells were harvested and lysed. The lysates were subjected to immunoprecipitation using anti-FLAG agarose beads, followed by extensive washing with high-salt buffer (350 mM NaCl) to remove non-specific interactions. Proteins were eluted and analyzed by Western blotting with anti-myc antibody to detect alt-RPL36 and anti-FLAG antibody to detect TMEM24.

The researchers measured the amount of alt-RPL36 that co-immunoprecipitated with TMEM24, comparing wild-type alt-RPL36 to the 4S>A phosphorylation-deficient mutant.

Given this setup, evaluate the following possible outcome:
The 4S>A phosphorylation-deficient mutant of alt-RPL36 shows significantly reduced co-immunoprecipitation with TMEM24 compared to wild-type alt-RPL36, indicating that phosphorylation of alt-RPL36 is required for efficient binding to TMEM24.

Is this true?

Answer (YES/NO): YES